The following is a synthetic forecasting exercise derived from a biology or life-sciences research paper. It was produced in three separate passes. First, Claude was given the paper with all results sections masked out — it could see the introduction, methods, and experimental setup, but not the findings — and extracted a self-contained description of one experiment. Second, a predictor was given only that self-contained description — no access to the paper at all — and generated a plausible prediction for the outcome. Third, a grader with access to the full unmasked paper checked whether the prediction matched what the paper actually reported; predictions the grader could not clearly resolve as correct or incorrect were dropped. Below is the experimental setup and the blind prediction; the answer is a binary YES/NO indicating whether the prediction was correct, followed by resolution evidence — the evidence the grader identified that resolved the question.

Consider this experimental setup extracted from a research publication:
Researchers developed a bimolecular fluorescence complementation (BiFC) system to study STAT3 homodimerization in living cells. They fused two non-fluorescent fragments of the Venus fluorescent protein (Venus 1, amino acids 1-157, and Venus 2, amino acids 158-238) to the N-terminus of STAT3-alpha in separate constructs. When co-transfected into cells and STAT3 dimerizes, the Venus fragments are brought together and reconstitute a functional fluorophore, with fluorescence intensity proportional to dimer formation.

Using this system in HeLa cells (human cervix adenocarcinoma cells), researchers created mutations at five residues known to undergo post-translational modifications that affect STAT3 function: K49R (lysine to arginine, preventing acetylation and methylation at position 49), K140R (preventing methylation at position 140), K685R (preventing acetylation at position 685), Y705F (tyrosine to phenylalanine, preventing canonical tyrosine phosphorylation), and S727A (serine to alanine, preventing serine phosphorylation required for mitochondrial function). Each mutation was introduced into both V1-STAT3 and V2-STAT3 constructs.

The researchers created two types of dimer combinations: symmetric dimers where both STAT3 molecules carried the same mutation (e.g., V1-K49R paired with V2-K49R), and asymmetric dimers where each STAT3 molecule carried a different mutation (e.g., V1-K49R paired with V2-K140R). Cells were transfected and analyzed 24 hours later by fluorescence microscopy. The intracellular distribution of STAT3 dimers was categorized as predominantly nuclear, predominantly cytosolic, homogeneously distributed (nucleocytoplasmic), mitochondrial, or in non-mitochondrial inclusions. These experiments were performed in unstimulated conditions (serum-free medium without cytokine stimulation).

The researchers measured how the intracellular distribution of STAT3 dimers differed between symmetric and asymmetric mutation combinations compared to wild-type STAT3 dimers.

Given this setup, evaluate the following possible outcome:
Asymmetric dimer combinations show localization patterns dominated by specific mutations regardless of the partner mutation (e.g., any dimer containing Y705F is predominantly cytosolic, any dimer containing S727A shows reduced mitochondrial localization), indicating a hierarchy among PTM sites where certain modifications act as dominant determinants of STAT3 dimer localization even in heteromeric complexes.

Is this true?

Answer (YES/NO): NO